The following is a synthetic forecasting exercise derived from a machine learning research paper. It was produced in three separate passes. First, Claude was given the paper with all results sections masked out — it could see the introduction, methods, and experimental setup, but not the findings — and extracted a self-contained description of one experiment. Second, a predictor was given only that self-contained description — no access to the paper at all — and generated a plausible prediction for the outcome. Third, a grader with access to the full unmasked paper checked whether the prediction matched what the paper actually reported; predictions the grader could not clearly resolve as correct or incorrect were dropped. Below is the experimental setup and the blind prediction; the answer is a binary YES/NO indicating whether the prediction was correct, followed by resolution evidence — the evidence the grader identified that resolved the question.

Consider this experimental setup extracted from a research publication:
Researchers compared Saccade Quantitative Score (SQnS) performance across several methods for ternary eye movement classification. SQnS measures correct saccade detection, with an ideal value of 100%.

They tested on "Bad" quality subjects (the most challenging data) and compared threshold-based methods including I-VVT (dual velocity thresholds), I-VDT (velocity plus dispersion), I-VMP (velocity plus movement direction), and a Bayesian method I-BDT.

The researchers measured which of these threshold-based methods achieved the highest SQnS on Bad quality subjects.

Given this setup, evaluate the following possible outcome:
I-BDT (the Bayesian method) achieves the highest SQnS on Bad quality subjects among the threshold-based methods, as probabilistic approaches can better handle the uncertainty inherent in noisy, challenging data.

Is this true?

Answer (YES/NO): NO